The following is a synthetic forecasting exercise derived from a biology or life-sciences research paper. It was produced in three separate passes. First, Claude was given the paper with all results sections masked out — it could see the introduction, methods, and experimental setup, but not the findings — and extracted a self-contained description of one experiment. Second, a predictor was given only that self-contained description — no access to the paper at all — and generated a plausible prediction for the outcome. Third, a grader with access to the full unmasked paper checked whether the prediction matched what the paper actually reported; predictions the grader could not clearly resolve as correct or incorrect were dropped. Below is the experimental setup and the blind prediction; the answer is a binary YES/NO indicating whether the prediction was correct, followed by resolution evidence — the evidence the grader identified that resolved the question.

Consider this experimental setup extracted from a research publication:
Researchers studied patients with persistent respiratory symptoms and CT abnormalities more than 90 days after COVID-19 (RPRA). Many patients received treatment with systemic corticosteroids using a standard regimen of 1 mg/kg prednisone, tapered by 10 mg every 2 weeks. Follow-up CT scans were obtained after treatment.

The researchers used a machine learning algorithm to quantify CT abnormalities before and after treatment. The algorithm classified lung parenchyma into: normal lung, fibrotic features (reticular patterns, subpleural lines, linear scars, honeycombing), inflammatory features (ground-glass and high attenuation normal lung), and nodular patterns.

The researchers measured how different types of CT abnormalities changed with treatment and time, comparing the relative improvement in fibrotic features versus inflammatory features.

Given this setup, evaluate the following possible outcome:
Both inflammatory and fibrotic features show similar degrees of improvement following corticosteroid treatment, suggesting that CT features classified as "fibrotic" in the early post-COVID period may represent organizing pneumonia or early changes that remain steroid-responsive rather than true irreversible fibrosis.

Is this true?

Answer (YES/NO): NO